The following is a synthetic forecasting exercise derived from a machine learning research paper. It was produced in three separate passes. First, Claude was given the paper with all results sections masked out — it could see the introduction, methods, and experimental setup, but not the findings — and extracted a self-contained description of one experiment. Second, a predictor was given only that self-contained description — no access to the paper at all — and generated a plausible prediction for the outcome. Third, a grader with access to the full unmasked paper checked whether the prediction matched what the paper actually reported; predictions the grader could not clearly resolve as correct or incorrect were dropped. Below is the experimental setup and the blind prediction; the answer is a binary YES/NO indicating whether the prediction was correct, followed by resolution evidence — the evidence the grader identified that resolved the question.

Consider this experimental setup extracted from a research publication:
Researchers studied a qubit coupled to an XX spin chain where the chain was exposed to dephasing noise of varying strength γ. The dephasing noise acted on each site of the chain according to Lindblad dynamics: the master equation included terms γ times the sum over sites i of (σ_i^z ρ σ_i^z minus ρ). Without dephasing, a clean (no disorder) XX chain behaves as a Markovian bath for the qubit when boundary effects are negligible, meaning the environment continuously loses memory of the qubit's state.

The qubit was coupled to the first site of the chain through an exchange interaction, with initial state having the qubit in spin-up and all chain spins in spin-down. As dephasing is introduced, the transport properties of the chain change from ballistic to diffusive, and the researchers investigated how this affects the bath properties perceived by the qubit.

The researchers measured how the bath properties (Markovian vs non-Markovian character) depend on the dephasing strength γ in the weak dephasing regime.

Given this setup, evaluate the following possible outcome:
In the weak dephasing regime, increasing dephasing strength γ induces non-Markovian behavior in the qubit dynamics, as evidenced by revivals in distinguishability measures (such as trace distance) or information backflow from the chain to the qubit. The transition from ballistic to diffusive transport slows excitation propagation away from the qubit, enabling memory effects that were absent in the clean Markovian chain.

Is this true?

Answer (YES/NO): NO